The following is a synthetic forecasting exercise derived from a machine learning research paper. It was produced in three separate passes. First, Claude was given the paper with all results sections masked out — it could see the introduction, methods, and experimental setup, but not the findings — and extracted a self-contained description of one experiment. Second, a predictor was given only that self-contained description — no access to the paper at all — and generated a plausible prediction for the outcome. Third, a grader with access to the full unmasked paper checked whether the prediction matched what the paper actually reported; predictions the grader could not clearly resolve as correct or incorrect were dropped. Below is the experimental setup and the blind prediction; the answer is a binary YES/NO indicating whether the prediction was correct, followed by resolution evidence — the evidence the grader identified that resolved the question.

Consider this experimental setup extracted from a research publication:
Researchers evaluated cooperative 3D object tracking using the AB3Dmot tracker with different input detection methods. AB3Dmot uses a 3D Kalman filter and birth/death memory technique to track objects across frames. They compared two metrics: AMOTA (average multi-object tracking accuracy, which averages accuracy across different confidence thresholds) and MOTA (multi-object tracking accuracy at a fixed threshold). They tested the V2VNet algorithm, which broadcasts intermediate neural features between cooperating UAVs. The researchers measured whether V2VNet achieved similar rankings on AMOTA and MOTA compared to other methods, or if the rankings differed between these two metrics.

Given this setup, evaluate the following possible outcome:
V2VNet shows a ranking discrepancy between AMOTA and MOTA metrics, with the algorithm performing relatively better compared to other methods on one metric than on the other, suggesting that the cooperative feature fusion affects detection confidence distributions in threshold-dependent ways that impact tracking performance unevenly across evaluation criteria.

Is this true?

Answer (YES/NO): YES